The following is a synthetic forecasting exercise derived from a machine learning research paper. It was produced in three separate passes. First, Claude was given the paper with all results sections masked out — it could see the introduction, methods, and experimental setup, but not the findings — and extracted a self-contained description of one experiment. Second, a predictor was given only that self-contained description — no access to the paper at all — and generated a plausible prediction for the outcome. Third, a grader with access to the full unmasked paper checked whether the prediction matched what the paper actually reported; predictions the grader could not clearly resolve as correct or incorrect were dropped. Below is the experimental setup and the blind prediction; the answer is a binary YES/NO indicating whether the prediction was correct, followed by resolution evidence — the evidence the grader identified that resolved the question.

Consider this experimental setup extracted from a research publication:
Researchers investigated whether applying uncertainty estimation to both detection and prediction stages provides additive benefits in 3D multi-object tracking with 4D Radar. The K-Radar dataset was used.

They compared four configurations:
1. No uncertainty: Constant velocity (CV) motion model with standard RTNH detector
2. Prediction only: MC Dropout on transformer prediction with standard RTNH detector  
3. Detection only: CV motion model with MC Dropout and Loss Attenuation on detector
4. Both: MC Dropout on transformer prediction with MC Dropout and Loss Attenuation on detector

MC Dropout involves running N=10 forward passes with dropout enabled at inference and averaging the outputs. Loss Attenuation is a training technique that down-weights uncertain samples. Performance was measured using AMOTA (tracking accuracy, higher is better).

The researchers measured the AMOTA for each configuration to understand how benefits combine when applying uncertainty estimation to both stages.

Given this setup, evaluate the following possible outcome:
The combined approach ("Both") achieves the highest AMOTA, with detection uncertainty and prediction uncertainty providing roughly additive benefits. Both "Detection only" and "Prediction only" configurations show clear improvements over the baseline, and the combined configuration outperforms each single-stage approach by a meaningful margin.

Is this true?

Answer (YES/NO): NO